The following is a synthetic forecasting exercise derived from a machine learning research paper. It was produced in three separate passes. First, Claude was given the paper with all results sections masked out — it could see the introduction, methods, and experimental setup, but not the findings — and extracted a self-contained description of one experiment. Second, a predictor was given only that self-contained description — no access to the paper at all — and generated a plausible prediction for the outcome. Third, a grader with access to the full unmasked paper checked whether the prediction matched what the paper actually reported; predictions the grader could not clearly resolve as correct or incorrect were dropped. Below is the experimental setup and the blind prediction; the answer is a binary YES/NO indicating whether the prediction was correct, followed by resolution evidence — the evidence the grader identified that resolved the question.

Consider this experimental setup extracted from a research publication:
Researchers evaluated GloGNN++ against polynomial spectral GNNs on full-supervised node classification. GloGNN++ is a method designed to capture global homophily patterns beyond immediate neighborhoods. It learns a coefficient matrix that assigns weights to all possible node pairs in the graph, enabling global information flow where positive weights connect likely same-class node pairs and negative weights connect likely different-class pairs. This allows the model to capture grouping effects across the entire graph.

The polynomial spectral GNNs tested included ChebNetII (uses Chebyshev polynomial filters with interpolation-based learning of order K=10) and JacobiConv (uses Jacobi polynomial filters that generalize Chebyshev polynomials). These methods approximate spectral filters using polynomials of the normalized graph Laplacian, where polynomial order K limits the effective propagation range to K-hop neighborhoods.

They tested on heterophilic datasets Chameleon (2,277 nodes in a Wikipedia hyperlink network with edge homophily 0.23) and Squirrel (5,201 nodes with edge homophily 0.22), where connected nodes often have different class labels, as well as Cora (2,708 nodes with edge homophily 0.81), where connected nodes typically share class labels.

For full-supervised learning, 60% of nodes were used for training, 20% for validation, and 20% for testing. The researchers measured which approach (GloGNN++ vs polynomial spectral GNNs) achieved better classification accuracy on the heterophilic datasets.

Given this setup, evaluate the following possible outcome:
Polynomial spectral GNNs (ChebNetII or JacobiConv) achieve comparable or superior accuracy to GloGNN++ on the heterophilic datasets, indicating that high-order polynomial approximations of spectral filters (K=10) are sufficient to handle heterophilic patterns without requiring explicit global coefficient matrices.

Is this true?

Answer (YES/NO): NO